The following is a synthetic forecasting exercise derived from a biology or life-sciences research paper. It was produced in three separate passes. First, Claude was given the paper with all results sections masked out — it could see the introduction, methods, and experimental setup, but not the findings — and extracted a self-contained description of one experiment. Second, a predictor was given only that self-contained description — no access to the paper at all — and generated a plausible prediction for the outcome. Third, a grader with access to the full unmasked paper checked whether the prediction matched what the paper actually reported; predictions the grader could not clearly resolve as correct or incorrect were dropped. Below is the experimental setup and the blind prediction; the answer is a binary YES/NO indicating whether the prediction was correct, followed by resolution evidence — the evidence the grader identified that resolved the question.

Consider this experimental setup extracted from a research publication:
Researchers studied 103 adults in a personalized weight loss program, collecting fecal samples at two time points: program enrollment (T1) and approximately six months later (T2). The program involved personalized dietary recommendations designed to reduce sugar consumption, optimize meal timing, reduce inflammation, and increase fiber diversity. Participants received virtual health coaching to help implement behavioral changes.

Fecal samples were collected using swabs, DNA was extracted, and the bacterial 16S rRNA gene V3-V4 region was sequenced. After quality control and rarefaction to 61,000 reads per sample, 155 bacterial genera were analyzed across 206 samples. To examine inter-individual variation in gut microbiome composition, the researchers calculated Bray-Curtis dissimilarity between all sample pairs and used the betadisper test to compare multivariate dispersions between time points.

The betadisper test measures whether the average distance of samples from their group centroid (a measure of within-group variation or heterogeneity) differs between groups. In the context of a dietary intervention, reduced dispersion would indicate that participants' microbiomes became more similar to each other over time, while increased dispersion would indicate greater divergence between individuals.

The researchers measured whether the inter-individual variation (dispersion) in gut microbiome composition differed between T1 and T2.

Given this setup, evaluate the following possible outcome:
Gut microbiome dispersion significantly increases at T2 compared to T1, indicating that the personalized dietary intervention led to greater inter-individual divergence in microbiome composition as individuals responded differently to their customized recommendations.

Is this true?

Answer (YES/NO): NO